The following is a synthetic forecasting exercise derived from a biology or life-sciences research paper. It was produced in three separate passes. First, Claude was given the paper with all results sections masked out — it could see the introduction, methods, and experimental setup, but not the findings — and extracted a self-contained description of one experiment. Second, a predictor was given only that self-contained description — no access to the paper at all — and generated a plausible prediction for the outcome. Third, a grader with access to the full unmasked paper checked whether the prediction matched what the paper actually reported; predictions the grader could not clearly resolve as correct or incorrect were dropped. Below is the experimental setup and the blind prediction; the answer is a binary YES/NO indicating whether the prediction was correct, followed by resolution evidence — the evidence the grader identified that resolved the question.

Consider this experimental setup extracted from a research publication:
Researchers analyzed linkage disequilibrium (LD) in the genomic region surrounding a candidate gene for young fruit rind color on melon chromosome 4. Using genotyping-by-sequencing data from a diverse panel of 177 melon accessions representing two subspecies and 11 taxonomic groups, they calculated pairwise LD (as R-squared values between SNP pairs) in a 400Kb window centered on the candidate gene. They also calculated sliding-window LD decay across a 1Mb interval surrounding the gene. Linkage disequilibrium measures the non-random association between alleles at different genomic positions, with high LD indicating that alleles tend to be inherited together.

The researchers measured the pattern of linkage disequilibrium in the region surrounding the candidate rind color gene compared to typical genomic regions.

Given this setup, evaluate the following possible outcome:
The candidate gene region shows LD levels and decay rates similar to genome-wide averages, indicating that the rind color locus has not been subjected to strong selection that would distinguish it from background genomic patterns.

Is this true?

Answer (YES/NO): NO